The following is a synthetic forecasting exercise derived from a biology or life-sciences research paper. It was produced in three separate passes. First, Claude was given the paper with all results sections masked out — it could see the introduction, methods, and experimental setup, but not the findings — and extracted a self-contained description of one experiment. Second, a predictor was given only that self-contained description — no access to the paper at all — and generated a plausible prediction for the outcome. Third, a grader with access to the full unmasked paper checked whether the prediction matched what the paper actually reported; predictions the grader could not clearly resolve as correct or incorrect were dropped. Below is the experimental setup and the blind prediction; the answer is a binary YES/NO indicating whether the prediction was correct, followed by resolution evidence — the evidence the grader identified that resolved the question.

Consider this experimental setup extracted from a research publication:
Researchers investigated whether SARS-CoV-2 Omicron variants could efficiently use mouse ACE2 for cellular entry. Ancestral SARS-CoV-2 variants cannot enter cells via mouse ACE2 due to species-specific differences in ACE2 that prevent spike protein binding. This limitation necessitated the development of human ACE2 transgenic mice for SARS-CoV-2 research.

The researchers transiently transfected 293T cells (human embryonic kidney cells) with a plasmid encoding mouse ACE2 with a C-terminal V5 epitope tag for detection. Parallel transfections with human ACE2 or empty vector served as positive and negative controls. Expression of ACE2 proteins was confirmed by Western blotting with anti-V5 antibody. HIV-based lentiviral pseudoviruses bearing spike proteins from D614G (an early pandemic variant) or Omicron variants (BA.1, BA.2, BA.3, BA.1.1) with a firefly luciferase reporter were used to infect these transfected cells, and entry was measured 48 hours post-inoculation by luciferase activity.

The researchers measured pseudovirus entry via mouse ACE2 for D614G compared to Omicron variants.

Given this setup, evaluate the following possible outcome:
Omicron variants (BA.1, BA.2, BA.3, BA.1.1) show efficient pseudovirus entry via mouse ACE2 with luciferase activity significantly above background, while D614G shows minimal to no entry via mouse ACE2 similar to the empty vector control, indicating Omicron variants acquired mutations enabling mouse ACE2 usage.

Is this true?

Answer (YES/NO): YES